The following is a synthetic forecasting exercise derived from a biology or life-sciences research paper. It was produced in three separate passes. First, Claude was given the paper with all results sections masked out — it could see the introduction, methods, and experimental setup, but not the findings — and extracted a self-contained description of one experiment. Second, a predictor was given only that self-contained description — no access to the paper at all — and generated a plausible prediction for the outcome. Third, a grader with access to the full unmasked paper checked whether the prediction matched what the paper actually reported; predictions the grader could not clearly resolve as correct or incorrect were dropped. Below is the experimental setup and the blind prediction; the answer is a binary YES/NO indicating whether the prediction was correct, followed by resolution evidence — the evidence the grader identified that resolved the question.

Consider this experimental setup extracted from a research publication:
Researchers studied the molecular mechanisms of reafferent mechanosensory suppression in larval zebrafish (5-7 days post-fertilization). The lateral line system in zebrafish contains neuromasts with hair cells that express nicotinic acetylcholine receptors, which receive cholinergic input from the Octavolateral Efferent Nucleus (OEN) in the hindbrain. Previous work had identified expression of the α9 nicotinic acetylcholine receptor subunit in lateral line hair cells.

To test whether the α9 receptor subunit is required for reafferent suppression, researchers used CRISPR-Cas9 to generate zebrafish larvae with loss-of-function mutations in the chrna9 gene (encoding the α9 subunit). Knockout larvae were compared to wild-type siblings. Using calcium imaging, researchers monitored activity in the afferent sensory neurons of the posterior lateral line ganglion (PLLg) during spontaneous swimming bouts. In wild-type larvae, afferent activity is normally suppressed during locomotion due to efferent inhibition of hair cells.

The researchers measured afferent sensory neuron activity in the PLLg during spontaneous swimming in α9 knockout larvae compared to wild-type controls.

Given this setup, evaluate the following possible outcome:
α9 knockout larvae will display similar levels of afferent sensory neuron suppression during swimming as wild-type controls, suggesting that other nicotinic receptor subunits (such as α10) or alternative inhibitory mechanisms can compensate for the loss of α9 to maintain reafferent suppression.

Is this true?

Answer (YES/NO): NO